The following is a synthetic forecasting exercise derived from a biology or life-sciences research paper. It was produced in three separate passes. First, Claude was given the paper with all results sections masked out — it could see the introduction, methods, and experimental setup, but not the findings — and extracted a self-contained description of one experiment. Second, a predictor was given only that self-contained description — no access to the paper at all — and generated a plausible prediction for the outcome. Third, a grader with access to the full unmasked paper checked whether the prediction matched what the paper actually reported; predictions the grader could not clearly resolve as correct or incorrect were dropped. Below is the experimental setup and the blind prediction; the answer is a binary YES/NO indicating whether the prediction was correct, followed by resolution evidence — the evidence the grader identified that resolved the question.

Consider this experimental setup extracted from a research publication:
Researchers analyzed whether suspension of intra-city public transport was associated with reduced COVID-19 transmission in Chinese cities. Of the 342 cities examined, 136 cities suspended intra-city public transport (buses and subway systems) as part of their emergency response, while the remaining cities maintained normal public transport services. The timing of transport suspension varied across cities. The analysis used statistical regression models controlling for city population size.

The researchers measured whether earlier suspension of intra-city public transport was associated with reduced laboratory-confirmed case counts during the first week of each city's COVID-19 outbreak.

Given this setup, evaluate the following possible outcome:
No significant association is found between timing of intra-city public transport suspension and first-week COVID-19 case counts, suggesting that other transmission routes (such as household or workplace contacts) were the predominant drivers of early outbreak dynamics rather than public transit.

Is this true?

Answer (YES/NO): NO